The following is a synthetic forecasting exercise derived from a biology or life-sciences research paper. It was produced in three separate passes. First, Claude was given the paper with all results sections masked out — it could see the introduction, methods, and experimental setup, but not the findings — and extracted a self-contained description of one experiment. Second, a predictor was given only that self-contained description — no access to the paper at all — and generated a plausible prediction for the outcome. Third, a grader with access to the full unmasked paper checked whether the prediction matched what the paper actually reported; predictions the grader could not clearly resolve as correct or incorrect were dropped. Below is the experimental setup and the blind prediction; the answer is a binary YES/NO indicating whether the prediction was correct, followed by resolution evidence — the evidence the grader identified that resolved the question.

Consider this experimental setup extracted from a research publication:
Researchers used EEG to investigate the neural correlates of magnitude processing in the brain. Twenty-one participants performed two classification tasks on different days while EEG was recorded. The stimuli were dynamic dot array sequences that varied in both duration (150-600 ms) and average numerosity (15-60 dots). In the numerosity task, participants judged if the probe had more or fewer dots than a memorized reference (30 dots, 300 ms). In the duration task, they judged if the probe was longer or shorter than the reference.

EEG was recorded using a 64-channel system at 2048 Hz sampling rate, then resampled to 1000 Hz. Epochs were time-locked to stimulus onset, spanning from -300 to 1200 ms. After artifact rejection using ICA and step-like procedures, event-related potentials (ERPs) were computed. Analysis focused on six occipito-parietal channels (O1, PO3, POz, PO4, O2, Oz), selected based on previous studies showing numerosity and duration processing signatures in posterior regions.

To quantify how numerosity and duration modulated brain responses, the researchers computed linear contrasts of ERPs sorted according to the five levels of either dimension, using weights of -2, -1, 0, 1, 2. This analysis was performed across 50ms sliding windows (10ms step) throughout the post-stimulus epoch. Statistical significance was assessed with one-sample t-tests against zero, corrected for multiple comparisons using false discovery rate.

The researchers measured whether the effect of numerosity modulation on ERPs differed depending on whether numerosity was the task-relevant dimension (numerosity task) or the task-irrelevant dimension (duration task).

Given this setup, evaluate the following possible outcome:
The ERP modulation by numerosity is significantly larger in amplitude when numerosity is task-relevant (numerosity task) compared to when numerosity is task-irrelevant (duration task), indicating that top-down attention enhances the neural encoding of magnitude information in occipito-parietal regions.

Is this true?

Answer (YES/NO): NO